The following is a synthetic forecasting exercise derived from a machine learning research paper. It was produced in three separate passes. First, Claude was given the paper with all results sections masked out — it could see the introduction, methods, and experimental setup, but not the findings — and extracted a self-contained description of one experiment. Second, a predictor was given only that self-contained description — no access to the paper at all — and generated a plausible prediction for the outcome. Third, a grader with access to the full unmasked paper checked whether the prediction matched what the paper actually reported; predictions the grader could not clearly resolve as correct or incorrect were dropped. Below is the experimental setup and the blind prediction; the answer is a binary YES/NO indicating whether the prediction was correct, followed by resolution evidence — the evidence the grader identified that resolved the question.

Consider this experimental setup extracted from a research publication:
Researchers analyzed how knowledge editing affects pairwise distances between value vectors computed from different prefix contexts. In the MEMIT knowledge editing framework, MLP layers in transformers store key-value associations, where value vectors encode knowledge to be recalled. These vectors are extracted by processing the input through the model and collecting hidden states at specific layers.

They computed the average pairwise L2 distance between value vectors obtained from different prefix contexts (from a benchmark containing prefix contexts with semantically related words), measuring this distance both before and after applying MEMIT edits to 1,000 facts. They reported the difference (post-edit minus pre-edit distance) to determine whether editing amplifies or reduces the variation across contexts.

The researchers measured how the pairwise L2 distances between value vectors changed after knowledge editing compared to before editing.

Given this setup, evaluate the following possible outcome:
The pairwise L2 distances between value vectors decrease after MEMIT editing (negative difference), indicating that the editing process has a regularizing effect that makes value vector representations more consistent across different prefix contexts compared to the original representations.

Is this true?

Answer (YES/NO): NO